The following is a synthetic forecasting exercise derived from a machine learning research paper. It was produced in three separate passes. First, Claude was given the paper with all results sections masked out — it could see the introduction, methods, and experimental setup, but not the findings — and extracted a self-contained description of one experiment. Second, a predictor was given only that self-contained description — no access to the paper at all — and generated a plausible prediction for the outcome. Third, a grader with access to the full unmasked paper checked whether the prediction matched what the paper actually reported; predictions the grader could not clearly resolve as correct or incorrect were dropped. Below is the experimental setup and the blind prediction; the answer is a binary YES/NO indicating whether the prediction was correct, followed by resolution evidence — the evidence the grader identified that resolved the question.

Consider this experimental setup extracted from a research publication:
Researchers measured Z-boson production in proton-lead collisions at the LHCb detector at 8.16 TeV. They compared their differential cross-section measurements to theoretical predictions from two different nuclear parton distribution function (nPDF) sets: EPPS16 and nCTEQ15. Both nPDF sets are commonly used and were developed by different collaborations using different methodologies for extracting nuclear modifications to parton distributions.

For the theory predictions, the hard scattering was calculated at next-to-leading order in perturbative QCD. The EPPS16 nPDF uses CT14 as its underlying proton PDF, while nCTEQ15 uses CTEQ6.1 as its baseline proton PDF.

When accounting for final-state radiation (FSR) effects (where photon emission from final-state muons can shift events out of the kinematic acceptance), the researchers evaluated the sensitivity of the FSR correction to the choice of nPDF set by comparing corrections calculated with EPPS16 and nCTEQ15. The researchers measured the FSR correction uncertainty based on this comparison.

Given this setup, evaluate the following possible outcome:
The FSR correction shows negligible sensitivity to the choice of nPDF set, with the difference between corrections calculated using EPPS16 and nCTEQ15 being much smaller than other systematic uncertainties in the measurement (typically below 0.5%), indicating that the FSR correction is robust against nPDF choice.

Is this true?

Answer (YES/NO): YES